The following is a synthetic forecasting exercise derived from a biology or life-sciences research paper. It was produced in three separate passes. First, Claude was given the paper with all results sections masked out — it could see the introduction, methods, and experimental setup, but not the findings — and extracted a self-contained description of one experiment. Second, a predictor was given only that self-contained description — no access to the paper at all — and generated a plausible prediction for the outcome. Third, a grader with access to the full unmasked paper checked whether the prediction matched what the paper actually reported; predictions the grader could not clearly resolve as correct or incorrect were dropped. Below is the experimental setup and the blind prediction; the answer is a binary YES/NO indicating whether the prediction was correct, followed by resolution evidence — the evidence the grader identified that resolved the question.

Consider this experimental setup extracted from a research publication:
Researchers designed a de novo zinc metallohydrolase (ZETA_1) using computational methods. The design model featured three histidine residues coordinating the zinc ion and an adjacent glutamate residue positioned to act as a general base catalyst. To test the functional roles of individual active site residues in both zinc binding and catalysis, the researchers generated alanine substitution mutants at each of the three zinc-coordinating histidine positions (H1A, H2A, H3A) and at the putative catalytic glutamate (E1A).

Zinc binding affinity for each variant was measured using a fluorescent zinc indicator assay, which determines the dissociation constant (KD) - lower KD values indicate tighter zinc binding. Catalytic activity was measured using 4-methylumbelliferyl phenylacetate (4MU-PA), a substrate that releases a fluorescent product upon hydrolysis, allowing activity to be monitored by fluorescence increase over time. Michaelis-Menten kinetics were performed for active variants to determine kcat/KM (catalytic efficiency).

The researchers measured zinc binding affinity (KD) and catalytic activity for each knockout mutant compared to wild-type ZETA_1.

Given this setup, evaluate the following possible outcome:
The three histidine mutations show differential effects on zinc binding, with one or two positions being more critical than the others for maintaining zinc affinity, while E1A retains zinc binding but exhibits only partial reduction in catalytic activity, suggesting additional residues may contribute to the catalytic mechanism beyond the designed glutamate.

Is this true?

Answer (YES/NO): NO